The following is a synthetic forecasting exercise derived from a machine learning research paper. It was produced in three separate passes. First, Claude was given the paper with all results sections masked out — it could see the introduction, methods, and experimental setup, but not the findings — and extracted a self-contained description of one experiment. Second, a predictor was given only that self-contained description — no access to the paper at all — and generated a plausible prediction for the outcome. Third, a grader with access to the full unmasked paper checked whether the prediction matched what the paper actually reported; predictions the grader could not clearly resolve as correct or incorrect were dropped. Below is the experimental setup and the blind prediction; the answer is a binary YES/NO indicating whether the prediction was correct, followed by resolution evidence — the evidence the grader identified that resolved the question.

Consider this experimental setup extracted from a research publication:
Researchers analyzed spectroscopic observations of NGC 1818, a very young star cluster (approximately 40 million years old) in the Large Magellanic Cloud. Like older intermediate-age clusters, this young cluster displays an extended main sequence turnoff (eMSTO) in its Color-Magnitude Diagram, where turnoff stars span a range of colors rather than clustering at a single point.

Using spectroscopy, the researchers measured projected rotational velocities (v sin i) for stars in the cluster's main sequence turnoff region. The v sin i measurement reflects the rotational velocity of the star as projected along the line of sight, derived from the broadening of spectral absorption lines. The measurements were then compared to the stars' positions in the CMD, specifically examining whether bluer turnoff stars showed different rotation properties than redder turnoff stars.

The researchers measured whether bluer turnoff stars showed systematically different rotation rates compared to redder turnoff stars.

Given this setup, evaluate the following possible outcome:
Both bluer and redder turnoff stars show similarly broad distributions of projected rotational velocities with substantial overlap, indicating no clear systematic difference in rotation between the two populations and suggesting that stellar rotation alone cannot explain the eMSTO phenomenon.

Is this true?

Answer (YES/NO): NO